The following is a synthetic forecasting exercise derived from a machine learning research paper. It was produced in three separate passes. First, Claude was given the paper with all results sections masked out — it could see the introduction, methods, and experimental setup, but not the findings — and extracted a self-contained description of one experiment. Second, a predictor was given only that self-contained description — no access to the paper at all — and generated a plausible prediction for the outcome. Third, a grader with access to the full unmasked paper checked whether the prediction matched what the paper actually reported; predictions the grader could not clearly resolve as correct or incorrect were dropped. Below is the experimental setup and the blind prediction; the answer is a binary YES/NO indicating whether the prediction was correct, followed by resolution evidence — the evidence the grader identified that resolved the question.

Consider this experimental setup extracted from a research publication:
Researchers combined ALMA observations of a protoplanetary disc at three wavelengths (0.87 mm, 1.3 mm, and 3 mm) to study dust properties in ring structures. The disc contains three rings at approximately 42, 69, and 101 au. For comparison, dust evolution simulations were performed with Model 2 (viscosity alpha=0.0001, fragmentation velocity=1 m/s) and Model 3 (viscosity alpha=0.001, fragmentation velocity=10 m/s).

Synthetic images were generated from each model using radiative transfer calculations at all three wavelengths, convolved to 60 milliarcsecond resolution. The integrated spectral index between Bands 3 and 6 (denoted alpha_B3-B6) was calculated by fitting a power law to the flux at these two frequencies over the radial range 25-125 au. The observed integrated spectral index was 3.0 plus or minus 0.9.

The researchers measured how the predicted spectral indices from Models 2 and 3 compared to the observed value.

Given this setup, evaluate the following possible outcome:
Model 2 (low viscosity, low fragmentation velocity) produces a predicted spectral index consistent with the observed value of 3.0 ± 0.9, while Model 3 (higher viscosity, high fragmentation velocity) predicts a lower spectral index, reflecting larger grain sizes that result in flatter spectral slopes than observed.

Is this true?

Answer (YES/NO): NO